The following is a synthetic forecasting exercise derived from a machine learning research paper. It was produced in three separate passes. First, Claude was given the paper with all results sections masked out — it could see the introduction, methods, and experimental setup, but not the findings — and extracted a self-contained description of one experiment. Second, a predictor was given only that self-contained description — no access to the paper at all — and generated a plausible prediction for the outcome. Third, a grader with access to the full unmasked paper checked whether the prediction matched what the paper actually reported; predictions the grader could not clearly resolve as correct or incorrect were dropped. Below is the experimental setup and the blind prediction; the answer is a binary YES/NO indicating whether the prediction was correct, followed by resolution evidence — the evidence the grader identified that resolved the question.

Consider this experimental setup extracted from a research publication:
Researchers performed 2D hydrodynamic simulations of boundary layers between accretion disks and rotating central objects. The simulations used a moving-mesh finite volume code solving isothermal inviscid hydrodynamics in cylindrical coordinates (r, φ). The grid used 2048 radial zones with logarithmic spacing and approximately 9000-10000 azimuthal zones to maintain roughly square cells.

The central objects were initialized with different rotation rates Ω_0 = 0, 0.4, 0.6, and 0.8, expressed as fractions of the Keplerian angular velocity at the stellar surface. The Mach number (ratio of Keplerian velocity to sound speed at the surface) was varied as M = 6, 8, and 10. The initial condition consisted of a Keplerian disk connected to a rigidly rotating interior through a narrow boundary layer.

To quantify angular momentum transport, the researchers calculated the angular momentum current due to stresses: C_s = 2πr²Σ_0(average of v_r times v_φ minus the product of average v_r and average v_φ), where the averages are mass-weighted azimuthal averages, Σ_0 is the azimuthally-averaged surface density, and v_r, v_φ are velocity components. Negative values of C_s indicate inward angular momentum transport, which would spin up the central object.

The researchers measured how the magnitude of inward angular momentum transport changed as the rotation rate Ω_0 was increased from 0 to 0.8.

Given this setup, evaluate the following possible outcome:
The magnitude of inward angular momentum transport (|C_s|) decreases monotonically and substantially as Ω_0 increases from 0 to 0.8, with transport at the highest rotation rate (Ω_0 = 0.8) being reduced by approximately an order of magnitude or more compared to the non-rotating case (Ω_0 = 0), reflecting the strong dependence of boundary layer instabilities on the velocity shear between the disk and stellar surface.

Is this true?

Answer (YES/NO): NO